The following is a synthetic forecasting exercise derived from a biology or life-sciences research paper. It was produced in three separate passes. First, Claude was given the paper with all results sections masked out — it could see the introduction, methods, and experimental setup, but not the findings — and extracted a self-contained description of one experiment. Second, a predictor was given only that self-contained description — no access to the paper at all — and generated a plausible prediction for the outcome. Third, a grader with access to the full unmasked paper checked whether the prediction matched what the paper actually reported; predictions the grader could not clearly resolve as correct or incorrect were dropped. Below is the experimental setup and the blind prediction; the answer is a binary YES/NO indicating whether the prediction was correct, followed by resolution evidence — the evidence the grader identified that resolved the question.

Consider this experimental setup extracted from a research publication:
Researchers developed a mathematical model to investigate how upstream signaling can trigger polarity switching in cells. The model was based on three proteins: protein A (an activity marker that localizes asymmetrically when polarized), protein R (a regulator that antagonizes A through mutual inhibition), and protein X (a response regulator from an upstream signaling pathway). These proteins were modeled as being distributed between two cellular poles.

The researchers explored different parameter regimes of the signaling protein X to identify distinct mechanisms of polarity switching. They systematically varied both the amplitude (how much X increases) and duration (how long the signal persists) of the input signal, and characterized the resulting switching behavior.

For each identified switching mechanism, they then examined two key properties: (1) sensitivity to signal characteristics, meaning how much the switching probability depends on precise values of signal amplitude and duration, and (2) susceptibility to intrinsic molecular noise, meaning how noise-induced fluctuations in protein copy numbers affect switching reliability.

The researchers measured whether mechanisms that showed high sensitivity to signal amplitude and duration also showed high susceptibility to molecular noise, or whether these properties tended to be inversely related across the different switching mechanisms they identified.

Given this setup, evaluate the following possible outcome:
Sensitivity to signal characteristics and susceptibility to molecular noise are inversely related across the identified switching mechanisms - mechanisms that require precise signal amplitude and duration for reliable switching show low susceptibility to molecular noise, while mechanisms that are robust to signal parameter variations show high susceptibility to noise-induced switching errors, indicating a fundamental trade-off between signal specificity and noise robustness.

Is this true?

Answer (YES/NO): YES